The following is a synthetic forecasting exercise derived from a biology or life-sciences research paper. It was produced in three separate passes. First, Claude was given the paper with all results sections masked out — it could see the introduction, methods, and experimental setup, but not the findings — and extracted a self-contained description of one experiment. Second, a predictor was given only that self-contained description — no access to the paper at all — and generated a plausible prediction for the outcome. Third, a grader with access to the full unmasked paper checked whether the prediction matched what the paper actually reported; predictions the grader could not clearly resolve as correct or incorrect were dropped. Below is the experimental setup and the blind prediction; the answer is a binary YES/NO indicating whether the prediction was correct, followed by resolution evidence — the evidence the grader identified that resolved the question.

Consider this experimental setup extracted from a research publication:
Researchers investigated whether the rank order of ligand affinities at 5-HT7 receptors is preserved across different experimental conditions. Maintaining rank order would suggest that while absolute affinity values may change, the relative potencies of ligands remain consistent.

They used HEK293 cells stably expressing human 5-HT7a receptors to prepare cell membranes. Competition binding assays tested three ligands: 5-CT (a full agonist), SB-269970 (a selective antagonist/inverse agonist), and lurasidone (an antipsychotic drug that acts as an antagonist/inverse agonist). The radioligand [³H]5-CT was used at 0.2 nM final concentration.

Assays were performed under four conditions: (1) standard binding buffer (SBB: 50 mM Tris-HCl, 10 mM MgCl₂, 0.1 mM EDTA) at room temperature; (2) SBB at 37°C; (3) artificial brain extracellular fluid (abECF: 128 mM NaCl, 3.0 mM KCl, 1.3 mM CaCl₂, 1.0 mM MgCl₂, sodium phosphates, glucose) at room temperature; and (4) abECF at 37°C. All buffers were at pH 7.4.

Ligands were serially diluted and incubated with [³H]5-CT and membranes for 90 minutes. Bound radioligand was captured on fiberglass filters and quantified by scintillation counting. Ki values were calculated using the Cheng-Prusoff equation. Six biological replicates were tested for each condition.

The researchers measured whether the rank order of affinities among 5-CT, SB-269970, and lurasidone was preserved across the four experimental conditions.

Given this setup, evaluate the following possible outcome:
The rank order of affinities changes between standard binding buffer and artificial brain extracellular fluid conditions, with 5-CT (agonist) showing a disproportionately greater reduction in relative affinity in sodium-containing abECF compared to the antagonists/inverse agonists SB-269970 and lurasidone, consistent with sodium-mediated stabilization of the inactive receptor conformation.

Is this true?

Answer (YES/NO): NO